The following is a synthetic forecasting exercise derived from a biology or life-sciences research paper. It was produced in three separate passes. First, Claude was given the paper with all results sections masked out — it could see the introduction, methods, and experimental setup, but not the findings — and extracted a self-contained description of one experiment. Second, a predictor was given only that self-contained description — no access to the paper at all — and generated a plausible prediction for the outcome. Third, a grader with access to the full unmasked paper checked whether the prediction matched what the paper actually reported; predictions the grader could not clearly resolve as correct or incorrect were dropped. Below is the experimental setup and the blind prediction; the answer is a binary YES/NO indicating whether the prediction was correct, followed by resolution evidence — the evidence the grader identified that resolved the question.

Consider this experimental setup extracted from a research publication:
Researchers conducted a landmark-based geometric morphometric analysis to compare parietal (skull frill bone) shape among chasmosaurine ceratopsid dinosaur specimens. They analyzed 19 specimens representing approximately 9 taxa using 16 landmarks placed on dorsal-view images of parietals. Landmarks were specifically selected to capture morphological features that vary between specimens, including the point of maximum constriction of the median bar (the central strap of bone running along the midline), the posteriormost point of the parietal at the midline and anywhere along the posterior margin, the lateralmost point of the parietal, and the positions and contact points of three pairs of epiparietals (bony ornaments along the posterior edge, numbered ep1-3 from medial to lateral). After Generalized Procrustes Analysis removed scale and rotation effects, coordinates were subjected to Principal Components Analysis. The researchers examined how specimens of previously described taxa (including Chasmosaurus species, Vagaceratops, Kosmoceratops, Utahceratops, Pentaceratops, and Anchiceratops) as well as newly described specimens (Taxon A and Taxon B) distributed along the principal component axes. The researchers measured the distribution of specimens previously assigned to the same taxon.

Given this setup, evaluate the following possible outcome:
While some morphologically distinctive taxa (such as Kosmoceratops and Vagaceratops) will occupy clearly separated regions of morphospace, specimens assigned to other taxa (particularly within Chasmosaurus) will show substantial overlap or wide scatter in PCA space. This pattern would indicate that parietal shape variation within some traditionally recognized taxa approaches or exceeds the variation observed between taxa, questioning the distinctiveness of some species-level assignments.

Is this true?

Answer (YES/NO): NO